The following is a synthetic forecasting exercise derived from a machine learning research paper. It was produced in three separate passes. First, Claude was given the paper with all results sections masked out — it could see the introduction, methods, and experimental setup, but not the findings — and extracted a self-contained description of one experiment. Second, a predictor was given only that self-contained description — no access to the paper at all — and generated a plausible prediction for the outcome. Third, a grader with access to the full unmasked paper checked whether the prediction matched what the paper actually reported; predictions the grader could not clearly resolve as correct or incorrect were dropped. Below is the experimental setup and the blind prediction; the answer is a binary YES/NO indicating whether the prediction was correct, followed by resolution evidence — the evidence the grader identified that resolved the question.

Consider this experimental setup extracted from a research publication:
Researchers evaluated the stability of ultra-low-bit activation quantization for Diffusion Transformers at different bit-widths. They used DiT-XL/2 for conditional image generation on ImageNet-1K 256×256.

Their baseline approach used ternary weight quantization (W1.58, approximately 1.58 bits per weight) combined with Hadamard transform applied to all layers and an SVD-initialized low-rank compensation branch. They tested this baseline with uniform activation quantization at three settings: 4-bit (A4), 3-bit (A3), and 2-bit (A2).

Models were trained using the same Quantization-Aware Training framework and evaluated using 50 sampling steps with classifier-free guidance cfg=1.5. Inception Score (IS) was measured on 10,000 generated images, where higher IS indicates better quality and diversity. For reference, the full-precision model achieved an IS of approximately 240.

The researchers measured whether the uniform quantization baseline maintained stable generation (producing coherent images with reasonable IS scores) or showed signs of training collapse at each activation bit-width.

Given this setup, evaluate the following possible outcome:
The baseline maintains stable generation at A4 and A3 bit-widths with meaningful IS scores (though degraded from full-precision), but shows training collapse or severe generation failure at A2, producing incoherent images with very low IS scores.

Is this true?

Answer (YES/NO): YES